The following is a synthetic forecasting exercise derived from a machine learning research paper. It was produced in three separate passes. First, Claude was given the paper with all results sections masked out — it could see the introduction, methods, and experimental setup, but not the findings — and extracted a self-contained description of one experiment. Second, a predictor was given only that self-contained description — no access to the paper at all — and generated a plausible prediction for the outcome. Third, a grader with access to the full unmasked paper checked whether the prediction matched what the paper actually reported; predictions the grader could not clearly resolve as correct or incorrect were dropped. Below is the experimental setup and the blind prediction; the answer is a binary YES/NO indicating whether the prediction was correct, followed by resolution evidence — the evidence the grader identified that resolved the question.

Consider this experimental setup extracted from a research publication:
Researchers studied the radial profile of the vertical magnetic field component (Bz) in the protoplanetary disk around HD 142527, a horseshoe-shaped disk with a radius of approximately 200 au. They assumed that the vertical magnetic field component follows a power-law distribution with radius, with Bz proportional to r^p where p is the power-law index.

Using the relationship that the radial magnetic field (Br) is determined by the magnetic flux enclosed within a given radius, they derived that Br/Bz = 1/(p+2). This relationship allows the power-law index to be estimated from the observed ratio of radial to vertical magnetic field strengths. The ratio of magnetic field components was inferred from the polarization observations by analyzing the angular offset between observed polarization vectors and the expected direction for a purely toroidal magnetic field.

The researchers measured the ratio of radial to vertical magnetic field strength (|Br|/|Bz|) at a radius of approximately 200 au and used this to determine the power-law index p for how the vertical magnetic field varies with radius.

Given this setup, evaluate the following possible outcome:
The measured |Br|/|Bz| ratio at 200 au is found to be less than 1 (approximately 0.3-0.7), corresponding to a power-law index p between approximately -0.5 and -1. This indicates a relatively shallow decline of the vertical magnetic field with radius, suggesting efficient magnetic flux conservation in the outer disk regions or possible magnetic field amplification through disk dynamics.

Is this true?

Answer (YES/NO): NO